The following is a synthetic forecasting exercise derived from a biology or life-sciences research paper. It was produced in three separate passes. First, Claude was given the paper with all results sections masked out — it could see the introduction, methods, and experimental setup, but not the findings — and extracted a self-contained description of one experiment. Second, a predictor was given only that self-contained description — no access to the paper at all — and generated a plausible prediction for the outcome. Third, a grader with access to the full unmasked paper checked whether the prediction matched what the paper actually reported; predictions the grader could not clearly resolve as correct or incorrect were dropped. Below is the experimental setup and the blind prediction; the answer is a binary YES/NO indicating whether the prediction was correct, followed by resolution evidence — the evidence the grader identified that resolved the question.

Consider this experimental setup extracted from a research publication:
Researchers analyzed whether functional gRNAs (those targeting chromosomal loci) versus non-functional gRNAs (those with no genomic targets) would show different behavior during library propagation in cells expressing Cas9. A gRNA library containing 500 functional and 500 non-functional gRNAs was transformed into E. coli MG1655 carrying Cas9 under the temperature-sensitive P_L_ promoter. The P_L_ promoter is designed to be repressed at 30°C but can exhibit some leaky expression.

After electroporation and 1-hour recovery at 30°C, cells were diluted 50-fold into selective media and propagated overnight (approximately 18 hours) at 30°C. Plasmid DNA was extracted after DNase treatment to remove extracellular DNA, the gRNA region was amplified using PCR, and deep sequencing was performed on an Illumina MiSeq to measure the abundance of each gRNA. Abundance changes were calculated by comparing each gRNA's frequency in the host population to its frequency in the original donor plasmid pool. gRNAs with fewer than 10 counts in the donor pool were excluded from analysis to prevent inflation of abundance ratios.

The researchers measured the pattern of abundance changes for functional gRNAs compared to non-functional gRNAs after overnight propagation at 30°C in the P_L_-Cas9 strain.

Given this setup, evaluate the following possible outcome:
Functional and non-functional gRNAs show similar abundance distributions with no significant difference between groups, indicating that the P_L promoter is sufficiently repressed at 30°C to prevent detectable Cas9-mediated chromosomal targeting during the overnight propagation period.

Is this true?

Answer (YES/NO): NO